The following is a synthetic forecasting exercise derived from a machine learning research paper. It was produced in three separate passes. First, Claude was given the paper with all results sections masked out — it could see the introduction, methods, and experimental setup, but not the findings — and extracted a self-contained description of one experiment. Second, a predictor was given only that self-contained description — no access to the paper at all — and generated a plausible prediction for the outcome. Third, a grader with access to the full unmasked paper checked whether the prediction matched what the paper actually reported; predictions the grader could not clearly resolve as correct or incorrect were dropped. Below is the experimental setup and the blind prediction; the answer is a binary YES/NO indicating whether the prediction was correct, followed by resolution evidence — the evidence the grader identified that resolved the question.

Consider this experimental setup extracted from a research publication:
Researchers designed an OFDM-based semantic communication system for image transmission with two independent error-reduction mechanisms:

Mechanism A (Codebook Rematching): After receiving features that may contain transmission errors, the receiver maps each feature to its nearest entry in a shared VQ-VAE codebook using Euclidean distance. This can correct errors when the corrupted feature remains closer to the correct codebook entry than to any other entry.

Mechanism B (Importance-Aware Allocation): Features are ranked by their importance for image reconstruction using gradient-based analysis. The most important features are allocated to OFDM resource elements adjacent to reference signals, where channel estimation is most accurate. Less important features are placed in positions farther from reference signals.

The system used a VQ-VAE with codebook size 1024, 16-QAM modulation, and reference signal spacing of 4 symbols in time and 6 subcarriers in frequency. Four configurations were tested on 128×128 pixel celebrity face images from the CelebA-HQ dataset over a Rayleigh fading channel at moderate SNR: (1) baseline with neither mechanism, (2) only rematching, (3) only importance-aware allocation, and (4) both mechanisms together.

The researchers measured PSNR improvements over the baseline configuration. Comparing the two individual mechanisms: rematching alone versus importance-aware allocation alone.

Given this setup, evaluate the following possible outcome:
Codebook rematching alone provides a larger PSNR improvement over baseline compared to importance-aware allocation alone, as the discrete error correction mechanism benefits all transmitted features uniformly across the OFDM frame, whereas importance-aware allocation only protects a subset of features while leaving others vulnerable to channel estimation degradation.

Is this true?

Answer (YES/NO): YES